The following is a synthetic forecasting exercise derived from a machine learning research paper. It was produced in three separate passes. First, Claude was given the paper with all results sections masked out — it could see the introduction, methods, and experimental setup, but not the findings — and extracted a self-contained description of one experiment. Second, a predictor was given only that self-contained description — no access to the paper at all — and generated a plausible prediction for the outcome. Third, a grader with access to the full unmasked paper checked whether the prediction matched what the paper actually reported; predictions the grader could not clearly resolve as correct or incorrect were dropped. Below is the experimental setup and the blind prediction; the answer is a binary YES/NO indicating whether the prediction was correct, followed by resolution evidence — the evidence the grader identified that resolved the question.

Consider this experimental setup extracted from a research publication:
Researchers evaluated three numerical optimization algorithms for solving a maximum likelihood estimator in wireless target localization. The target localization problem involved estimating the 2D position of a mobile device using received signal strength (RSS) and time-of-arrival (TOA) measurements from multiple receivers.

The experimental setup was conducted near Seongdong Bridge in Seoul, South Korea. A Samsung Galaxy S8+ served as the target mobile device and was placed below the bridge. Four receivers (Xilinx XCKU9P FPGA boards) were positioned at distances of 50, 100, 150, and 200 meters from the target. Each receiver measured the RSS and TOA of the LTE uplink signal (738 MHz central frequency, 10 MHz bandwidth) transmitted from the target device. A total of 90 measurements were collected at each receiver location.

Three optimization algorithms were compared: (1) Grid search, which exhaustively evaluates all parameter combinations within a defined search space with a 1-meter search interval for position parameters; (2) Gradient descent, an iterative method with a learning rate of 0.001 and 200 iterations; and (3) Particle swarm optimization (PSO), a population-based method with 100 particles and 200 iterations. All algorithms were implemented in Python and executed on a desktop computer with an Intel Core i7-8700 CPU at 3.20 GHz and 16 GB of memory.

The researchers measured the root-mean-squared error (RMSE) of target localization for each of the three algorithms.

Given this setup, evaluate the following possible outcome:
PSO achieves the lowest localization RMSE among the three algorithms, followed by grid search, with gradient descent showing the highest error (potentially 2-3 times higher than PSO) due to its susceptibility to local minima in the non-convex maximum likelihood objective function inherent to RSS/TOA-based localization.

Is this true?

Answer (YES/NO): NO